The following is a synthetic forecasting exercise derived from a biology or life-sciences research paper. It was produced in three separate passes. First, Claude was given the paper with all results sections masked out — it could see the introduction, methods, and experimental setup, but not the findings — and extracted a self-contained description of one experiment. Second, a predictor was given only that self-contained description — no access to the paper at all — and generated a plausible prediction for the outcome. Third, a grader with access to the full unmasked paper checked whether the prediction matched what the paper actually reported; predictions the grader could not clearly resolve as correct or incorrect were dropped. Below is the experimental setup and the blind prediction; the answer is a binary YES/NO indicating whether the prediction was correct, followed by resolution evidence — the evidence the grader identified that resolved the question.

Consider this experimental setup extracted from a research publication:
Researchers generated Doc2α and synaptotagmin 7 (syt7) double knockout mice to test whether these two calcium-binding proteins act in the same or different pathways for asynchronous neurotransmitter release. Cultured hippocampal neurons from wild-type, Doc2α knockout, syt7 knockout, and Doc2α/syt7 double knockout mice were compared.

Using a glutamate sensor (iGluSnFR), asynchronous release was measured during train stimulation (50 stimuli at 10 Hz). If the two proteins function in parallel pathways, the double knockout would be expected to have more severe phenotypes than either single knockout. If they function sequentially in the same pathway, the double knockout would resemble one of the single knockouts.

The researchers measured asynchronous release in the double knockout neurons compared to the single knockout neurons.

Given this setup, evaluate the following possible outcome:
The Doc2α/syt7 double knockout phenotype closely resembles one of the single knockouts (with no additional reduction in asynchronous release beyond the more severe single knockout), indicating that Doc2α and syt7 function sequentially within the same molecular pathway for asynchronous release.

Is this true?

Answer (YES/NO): YES